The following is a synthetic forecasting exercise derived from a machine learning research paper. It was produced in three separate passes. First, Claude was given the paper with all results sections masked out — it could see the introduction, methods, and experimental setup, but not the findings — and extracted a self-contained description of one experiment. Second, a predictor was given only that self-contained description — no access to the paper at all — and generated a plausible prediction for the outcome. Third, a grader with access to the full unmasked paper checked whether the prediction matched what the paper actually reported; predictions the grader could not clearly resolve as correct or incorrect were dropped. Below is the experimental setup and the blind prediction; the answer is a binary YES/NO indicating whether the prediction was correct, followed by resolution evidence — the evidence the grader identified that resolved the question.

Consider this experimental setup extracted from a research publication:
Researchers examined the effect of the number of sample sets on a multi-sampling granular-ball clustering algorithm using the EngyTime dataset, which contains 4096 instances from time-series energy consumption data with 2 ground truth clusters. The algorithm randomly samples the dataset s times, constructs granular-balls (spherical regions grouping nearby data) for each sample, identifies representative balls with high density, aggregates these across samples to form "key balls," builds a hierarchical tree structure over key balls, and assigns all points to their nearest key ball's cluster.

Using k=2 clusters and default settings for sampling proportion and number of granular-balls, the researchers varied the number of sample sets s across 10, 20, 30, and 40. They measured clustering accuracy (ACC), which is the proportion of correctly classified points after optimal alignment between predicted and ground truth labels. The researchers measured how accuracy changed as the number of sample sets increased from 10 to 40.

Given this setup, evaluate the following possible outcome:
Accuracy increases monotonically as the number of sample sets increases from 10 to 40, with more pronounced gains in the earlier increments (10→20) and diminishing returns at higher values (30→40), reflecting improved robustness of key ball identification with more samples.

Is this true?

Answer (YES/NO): NO